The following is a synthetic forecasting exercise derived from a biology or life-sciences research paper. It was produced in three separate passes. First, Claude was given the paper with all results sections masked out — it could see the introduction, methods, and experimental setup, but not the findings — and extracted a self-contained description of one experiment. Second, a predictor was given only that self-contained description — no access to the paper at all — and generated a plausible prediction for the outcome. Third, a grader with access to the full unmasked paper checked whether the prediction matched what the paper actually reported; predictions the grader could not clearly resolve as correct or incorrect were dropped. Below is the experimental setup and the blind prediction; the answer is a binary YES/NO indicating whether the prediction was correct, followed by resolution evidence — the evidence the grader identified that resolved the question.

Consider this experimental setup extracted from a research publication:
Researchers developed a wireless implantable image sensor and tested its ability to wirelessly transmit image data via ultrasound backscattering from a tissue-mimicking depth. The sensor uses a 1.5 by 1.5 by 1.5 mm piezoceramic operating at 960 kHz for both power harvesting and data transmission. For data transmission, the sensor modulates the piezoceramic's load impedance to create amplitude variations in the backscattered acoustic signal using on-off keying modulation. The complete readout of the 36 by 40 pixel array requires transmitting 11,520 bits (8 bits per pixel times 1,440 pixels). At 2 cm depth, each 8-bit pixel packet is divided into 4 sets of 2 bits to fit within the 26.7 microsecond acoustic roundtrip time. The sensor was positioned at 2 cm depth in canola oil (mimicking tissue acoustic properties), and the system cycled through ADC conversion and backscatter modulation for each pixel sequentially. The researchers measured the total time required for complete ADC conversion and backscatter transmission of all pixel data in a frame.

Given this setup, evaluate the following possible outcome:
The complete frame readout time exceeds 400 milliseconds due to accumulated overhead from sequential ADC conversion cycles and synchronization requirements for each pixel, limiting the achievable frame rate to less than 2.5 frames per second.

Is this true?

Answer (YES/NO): NO